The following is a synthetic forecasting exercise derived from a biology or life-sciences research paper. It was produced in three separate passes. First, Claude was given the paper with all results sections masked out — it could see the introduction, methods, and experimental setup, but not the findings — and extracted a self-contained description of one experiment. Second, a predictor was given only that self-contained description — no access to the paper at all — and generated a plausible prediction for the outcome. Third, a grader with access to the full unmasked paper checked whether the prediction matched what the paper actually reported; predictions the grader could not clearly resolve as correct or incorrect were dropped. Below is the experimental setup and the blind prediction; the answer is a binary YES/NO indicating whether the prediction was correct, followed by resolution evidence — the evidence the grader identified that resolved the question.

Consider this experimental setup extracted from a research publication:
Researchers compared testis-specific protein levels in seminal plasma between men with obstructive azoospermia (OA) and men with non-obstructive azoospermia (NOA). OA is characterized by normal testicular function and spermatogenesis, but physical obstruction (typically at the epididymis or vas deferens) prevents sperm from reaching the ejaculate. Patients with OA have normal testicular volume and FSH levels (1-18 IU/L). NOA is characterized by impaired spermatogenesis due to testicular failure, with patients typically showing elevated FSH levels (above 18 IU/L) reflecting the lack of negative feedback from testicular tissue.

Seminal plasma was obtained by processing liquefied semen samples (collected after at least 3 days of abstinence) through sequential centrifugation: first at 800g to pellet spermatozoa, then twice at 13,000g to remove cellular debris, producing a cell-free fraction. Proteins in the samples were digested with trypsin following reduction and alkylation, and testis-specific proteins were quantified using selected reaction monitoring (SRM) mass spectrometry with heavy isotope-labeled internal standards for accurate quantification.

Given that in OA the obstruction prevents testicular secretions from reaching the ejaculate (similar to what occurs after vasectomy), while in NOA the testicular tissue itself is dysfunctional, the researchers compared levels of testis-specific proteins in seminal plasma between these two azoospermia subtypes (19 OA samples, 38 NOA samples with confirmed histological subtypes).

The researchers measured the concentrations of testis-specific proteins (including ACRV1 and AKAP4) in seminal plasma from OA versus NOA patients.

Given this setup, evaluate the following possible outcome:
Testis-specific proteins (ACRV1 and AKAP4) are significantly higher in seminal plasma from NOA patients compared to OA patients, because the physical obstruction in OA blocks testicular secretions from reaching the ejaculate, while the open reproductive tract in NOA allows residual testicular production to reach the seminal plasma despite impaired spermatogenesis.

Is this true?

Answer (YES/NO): NO